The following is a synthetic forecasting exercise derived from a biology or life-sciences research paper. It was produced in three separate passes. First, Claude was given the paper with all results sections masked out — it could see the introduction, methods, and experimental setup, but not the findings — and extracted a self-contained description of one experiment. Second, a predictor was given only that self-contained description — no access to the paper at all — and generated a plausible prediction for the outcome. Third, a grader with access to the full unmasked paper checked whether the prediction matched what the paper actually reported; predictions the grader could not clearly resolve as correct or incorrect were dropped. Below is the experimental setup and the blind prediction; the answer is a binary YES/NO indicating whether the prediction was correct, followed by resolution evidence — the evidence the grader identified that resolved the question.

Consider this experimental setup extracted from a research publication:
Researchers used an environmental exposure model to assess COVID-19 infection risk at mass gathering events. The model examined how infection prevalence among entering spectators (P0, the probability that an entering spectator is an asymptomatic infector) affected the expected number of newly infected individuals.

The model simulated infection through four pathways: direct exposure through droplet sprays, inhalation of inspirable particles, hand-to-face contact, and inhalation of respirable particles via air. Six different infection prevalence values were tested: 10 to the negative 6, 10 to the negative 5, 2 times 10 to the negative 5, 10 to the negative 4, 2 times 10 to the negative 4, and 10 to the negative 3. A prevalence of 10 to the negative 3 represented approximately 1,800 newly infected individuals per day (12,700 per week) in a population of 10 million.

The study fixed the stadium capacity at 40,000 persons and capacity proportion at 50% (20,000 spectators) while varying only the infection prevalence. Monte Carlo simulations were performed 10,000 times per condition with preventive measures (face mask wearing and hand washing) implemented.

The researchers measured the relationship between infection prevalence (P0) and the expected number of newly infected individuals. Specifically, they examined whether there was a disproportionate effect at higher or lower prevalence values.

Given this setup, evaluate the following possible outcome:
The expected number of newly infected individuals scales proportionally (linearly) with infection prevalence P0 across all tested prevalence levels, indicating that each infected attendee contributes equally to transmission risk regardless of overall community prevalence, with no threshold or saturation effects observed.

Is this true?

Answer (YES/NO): YES